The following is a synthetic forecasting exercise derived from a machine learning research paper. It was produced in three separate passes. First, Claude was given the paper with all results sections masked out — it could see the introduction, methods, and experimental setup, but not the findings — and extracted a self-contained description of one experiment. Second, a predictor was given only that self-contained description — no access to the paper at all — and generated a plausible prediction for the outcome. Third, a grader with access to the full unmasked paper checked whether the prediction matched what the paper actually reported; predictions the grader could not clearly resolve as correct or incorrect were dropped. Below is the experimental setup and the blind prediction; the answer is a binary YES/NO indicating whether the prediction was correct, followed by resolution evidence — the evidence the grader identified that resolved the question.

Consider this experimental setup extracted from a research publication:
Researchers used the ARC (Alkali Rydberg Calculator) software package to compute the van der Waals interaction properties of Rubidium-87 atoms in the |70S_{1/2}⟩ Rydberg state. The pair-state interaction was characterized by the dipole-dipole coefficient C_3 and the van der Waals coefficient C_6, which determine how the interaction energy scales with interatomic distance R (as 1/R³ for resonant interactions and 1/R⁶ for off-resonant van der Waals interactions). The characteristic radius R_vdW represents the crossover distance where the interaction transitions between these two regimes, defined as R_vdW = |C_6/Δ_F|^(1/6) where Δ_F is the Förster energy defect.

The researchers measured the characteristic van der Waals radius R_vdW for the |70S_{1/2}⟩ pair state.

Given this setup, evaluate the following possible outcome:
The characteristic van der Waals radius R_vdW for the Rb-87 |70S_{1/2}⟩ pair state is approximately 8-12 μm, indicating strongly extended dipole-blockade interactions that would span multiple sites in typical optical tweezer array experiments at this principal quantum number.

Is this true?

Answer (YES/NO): NO